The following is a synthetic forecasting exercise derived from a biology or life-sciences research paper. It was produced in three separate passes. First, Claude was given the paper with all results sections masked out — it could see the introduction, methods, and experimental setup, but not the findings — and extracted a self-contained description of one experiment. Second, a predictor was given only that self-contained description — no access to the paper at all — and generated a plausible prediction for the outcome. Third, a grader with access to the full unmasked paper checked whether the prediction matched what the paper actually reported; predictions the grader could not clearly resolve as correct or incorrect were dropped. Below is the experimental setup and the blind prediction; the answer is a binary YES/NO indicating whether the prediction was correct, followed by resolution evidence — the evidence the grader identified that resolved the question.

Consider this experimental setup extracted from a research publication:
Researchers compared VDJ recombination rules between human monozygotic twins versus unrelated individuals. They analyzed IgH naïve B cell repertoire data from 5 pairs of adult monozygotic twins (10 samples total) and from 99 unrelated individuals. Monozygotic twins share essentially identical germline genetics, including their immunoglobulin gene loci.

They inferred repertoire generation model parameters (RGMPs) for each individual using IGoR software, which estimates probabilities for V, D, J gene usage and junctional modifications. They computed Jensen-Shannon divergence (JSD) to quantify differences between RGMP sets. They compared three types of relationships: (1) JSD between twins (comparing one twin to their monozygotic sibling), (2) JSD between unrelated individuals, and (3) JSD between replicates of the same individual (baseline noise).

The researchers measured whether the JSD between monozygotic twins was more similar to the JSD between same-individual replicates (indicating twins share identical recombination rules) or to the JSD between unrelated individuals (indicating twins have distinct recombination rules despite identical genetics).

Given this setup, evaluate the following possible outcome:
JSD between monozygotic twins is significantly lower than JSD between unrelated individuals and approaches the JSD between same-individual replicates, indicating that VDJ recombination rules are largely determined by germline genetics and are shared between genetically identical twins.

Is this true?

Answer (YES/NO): NO